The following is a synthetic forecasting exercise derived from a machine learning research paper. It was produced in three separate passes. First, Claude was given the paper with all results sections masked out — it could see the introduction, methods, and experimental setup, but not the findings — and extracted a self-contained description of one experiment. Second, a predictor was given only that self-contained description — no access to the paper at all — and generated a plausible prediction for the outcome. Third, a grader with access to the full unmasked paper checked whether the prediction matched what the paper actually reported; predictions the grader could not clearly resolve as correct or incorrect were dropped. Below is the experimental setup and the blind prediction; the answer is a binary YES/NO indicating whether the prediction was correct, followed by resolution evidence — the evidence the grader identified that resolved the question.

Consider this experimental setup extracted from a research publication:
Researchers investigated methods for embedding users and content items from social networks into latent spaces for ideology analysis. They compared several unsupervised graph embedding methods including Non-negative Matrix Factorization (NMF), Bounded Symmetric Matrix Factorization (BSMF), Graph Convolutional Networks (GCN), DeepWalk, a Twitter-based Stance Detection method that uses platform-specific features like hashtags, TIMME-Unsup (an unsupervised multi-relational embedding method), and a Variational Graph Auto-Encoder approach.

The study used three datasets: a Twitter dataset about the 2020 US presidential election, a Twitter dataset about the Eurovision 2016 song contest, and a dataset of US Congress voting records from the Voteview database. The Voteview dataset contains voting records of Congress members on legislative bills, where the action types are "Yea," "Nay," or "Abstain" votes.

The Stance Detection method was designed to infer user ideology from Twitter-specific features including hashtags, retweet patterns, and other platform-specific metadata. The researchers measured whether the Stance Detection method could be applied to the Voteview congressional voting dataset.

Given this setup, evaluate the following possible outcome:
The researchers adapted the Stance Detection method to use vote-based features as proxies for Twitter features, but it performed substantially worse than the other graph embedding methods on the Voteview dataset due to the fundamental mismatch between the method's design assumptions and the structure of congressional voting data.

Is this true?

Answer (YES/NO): NO